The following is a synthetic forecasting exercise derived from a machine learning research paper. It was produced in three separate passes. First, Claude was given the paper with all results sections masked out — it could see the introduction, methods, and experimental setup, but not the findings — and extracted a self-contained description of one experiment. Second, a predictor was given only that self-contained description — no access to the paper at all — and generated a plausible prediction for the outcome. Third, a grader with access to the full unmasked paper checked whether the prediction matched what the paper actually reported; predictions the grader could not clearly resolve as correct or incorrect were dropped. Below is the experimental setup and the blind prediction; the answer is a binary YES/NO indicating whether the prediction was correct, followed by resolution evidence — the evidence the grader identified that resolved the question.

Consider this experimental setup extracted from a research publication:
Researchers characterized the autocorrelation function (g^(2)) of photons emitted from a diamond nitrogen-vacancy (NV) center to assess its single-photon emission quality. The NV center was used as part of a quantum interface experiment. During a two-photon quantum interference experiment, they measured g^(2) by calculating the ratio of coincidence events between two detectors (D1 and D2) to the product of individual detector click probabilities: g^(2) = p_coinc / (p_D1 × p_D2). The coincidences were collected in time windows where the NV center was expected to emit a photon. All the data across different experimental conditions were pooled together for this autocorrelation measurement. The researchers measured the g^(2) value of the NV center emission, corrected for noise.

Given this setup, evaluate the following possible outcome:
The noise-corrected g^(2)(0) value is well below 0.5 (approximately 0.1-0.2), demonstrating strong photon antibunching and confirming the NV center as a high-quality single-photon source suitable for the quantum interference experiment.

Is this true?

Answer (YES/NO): NO